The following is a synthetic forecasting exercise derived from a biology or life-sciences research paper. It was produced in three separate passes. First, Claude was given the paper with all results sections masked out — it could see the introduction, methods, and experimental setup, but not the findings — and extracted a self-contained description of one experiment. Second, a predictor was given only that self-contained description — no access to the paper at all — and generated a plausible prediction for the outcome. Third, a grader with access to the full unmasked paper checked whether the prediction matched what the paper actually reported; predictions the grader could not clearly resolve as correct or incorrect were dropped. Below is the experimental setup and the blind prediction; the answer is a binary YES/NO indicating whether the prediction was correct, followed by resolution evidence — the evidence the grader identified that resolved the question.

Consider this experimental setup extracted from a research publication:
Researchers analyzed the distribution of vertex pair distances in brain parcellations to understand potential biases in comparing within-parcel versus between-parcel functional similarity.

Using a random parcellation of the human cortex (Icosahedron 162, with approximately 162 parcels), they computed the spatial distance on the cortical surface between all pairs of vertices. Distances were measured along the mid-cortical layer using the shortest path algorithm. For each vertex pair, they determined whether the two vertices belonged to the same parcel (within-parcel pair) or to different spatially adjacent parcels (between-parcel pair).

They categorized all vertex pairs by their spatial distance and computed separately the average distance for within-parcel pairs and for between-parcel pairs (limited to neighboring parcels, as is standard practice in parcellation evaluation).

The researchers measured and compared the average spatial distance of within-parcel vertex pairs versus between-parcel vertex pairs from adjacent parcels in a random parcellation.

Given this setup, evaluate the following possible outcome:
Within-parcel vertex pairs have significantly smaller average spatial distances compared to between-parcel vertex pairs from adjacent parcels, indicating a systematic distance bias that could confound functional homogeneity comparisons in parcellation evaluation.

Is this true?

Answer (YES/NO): YES